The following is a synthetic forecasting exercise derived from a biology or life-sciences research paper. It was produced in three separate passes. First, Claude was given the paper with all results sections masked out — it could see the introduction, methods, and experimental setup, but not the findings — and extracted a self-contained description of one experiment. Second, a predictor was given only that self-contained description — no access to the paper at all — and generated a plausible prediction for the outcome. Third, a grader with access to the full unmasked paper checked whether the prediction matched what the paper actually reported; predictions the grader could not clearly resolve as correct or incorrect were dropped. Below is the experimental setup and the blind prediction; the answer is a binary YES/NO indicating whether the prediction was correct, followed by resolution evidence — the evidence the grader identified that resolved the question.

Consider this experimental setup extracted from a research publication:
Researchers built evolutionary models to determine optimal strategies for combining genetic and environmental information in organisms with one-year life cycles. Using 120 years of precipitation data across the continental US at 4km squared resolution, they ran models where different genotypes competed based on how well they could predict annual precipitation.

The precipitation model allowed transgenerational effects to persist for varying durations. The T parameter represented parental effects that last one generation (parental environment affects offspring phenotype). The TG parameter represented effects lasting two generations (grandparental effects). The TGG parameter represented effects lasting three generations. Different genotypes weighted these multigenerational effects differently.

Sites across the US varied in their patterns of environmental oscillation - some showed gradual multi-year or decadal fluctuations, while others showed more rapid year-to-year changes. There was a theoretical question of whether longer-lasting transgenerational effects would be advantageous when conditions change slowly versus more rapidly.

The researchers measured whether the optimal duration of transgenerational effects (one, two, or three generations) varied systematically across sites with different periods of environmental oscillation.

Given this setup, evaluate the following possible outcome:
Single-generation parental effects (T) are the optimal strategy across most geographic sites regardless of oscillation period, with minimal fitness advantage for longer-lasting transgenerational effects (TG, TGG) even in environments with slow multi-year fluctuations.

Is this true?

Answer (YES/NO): NO